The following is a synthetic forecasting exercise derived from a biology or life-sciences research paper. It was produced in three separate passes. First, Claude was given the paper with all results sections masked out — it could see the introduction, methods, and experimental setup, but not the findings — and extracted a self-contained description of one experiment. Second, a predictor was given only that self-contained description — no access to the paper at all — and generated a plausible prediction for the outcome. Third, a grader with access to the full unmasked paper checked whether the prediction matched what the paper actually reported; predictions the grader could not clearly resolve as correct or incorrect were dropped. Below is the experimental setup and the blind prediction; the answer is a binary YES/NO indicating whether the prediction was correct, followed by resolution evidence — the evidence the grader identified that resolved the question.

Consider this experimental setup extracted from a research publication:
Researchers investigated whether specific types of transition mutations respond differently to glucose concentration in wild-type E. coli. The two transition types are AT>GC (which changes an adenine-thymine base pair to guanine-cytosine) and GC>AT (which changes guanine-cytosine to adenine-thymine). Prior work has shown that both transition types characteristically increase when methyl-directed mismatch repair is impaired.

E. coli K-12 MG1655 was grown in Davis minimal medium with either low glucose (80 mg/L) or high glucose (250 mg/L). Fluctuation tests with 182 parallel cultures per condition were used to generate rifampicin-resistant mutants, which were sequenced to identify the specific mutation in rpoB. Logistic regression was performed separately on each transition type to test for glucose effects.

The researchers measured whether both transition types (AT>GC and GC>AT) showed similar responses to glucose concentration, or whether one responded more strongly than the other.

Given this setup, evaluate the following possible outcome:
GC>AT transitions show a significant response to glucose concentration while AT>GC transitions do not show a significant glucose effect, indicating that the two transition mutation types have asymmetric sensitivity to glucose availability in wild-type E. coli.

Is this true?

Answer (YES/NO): NO